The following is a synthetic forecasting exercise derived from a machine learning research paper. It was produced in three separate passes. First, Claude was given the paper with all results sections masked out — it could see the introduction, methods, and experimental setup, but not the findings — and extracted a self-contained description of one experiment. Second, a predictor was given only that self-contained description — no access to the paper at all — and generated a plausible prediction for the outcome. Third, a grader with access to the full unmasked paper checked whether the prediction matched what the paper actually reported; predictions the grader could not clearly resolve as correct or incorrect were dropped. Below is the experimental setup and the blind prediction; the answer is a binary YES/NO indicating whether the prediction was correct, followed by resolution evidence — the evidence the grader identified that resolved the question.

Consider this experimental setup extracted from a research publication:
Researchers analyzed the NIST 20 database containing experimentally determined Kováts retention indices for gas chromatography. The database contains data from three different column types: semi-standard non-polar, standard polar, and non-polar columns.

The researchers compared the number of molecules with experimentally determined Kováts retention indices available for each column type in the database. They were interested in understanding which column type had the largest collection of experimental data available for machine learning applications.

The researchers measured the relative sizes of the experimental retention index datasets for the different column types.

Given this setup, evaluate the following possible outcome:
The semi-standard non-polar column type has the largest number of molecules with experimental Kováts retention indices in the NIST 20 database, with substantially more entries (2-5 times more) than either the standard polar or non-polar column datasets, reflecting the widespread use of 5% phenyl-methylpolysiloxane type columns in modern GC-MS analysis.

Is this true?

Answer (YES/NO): NO